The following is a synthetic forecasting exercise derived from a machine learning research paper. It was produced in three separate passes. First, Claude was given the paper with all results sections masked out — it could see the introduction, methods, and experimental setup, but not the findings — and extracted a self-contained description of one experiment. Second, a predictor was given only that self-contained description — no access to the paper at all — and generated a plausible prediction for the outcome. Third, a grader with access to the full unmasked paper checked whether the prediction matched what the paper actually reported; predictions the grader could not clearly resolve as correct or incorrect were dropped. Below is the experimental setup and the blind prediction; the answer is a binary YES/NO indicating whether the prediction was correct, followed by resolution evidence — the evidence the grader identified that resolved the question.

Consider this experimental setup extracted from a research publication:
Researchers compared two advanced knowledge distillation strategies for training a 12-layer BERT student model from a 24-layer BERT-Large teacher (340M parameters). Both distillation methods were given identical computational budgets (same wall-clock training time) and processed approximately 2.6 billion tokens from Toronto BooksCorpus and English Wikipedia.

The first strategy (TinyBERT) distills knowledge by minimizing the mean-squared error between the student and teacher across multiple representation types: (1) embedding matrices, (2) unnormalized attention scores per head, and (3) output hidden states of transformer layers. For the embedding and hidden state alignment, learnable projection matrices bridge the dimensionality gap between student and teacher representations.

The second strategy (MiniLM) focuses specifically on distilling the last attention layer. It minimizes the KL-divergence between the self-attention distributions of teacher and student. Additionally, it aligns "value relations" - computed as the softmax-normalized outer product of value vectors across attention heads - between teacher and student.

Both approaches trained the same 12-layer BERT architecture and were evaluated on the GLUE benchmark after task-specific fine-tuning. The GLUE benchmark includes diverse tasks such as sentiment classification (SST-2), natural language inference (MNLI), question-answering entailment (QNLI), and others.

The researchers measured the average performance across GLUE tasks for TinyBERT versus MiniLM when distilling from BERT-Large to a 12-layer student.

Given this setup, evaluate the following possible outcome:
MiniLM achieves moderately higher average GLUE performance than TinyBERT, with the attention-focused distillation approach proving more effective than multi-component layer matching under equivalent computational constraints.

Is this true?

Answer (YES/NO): YES